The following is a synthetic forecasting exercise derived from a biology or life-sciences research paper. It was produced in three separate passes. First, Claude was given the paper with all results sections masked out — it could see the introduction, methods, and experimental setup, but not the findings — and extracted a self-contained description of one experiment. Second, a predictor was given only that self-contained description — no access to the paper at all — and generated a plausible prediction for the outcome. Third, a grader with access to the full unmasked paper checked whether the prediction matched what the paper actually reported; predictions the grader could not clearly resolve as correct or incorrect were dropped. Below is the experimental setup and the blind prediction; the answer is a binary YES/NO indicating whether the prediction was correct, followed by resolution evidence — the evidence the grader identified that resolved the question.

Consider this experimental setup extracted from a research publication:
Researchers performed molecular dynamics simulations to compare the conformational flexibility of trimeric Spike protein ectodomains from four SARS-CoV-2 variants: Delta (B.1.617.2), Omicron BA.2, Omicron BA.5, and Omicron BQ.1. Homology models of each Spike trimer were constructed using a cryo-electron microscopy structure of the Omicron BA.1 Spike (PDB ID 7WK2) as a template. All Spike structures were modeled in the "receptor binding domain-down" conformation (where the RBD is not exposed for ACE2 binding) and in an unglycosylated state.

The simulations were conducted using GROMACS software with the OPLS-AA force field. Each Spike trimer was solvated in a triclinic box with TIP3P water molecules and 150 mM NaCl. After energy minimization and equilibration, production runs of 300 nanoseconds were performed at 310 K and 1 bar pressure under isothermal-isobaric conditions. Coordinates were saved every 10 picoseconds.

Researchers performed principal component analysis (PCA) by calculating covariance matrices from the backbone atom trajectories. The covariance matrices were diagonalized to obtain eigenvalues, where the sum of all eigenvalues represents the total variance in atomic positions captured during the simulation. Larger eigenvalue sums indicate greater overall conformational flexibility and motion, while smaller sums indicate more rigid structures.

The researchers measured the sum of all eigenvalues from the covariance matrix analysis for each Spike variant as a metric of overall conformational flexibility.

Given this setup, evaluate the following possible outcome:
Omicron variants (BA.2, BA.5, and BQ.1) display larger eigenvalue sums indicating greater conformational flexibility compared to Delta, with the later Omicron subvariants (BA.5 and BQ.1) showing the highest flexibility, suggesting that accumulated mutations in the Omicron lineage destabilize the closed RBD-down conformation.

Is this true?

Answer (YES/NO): NO